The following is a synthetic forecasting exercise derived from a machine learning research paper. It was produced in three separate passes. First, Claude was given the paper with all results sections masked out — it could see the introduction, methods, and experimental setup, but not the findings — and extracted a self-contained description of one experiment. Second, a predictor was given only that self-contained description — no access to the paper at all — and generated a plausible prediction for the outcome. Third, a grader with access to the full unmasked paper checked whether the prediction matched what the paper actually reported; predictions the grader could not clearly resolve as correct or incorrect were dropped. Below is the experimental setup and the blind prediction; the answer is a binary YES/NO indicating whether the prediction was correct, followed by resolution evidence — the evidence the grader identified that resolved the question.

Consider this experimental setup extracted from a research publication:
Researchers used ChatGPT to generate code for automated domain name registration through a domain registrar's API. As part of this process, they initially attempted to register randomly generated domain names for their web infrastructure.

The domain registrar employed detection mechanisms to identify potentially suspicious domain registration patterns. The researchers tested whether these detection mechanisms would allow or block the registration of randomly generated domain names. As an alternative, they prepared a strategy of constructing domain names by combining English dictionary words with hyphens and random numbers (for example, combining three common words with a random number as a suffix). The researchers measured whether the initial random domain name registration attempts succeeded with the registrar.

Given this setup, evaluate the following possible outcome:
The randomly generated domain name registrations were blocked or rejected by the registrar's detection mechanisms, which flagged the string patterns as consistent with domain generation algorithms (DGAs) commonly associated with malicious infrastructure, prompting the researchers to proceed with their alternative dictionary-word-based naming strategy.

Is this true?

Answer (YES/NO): NO